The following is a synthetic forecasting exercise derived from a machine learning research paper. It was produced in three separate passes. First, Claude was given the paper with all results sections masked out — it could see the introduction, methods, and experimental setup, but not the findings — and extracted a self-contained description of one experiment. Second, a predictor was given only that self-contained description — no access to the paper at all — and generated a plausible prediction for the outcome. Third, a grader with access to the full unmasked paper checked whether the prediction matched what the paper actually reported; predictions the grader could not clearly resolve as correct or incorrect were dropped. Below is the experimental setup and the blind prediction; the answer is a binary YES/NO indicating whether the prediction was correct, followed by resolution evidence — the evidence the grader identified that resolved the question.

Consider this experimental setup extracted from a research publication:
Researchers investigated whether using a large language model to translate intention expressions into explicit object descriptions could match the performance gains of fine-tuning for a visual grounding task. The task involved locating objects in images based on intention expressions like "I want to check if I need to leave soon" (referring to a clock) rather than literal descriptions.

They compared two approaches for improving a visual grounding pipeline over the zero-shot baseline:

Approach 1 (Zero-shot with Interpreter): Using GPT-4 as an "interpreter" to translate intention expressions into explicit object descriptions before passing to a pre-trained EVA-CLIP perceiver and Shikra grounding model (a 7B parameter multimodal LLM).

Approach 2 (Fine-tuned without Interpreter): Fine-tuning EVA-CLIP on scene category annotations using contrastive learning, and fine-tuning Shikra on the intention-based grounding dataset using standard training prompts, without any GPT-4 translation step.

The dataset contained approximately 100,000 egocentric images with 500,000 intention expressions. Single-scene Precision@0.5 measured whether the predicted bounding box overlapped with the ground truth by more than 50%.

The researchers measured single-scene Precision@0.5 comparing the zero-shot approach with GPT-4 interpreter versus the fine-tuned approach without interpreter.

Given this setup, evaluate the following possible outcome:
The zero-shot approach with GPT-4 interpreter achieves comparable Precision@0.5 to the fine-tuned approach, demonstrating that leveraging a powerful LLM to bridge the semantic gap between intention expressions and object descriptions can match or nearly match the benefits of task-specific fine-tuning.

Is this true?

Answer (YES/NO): NO